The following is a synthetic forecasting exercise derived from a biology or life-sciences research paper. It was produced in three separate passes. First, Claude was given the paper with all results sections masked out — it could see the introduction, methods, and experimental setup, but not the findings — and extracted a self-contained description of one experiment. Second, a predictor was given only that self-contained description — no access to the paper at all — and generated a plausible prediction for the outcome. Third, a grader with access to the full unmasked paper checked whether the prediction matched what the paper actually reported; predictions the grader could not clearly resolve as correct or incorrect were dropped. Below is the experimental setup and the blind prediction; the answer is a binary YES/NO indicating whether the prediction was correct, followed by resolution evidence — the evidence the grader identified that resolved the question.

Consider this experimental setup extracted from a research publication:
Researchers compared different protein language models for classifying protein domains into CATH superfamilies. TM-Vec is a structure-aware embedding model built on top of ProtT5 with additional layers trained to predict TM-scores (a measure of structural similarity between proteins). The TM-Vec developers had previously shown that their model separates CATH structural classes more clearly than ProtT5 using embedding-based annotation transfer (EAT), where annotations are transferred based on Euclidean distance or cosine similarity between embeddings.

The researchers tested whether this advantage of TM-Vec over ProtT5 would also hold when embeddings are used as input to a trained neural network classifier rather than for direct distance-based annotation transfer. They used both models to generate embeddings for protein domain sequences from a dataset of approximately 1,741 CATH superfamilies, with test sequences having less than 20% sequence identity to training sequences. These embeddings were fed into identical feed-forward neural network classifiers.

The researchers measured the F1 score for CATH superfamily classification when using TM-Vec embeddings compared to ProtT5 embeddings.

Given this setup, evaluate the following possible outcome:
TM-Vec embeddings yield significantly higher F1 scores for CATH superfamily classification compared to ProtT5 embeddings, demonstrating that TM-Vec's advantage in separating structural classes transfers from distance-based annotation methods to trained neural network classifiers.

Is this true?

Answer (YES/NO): NO